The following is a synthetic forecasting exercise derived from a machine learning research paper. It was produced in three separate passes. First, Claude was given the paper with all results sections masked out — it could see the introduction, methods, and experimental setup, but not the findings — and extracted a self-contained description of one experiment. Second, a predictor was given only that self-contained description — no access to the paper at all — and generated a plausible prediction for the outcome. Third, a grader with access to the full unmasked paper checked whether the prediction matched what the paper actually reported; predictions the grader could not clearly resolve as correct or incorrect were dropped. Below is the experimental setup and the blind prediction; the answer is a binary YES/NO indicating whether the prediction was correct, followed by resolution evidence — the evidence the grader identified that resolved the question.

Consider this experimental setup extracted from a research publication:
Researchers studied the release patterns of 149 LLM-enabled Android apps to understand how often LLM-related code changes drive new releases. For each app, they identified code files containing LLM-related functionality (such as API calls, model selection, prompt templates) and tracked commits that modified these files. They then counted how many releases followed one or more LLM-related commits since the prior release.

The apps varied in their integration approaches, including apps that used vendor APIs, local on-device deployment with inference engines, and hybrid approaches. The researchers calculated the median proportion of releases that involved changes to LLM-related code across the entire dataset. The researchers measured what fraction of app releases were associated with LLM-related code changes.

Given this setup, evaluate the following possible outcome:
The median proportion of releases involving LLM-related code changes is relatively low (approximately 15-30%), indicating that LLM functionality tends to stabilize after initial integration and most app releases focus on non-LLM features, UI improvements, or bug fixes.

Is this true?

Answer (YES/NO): NO